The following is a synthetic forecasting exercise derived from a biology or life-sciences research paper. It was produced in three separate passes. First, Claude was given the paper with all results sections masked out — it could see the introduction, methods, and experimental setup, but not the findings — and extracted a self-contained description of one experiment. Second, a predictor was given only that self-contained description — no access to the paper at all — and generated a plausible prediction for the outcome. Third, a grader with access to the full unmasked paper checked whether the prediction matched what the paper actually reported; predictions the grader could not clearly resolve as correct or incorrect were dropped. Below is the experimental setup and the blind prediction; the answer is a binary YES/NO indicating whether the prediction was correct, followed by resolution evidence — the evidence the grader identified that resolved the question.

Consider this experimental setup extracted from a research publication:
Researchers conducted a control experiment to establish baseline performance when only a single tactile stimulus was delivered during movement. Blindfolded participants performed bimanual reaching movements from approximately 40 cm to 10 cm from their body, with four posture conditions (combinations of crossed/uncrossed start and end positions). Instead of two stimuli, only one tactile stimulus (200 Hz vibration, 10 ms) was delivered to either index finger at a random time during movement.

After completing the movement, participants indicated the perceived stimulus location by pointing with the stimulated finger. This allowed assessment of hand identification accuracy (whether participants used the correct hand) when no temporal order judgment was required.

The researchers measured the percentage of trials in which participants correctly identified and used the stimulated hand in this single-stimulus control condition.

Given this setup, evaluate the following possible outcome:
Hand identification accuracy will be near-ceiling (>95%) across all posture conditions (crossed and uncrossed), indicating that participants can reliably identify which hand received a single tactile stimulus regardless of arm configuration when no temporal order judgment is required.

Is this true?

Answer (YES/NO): YES